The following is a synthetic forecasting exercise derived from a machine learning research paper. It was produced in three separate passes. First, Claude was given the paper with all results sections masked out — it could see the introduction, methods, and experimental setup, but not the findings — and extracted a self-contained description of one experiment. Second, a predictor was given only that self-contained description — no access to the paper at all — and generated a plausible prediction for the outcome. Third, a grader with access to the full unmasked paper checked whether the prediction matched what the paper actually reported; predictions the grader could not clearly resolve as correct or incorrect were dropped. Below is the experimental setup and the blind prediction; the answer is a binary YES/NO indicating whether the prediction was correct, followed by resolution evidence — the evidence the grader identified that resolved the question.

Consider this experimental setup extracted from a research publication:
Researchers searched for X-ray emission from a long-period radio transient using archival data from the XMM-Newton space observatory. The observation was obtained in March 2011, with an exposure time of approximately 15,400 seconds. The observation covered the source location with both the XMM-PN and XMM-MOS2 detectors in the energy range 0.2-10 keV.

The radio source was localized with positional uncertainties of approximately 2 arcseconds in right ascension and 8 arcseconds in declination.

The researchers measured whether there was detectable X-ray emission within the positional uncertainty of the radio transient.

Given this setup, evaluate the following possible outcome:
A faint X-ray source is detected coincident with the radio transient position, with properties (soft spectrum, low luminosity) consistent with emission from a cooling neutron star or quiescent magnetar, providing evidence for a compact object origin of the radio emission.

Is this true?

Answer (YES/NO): NO